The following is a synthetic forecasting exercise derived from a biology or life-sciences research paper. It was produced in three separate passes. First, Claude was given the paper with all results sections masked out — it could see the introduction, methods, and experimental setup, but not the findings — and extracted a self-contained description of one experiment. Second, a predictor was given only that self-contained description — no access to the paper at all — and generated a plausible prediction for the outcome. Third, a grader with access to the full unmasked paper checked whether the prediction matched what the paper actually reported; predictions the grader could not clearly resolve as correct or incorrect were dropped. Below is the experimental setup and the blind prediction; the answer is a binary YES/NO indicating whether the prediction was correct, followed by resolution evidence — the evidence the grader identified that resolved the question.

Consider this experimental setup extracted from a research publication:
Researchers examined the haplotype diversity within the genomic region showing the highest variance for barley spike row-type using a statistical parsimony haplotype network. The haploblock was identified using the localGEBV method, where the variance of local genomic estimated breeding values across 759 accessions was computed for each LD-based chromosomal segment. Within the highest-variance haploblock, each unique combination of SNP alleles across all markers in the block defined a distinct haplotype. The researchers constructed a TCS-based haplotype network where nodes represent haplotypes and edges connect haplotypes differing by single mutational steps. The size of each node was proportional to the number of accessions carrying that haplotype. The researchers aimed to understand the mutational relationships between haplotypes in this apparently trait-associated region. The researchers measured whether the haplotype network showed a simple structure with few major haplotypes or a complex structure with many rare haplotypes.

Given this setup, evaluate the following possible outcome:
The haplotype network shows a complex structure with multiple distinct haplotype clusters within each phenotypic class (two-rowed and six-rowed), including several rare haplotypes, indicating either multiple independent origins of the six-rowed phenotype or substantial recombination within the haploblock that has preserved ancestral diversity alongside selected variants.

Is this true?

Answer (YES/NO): NO